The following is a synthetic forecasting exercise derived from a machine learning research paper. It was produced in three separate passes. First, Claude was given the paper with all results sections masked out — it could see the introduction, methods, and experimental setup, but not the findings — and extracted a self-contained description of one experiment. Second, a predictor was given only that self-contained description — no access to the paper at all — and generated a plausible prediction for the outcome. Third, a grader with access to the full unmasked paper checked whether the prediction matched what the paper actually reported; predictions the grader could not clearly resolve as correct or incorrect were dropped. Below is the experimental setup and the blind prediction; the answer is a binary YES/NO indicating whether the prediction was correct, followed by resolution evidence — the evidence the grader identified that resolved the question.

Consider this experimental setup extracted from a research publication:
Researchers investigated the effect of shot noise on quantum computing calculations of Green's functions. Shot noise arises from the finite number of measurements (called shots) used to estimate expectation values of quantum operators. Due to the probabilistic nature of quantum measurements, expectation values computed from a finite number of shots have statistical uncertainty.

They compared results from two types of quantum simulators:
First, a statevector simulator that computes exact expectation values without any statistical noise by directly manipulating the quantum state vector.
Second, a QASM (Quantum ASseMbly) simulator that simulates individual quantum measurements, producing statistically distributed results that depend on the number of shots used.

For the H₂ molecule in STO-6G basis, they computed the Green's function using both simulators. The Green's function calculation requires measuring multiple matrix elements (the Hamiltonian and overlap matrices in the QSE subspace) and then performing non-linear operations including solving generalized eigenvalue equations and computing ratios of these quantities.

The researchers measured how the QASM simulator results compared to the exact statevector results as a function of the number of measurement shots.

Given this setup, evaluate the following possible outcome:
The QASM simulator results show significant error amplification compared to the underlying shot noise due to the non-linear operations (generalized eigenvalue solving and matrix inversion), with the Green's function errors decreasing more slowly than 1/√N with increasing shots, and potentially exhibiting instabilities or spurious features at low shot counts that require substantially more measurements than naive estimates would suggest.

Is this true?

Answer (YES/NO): YES